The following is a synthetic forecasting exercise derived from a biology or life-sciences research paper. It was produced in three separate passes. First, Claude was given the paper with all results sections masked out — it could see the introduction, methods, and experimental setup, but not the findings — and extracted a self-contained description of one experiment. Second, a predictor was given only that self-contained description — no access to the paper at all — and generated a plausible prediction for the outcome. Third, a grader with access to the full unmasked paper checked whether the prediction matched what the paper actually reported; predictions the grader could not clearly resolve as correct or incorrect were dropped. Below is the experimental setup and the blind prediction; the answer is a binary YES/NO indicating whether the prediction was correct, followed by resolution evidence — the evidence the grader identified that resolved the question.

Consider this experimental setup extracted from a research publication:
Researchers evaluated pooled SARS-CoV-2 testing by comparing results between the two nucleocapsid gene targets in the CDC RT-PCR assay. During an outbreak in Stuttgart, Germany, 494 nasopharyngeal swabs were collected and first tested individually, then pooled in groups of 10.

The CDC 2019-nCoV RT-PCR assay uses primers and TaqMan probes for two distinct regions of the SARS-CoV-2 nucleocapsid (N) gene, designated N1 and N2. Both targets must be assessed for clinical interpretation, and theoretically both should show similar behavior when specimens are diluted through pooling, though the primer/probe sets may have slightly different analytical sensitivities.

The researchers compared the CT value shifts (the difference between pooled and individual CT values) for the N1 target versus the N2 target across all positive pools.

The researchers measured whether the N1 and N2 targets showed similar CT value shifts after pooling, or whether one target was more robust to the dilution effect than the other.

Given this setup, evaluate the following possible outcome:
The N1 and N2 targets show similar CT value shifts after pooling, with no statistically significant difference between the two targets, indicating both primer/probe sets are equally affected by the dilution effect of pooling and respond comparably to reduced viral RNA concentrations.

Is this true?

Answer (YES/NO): YES